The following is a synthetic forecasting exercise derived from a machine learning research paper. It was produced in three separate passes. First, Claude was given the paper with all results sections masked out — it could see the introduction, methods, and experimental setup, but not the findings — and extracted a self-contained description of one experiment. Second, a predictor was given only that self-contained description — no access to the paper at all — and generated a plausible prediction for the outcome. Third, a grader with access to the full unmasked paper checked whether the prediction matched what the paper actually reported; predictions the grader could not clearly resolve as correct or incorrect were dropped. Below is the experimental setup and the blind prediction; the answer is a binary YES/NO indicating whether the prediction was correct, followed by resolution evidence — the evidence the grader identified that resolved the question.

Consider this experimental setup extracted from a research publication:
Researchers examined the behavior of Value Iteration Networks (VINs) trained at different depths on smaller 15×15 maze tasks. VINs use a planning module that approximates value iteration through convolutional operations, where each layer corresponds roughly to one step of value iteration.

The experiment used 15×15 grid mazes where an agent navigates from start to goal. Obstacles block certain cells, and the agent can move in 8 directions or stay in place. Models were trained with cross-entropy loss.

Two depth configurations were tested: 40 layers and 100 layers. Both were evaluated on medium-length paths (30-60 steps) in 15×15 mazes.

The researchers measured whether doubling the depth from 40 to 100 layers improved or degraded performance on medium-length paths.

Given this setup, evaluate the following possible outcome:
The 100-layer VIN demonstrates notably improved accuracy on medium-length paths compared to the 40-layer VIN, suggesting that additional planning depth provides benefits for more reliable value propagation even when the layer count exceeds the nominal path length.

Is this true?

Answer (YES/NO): NO